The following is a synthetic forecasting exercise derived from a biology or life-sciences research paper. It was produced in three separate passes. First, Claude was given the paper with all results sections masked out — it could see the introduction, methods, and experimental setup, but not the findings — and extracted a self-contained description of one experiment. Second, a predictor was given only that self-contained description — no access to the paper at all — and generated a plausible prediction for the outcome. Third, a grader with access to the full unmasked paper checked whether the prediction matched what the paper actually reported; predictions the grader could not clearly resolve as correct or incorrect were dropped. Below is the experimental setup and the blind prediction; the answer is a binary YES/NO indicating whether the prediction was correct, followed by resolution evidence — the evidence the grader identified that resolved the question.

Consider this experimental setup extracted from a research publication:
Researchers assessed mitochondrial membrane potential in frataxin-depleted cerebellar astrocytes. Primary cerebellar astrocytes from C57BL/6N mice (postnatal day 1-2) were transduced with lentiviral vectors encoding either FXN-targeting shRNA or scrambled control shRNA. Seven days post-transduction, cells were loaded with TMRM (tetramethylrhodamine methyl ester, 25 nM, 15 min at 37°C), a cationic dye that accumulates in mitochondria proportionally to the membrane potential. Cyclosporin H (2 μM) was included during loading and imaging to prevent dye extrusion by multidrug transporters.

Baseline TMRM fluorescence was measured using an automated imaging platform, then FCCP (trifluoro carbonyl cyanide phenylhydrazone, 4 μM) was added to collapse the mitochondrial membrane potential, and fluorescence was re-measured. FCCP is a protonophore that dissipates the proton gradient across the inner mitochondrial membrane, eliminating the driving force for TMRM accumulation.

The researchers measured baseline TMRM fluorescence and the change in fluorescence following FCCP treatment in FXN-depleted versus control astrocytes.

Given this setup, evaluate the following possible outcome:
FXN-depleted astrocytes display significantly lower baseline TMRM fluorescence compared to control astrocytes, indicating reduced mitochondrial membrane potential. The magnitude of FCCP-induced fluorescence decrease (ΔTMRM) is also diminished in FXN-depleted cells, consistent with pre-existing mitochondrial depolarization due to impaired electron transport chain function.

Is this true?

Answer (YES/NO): NO